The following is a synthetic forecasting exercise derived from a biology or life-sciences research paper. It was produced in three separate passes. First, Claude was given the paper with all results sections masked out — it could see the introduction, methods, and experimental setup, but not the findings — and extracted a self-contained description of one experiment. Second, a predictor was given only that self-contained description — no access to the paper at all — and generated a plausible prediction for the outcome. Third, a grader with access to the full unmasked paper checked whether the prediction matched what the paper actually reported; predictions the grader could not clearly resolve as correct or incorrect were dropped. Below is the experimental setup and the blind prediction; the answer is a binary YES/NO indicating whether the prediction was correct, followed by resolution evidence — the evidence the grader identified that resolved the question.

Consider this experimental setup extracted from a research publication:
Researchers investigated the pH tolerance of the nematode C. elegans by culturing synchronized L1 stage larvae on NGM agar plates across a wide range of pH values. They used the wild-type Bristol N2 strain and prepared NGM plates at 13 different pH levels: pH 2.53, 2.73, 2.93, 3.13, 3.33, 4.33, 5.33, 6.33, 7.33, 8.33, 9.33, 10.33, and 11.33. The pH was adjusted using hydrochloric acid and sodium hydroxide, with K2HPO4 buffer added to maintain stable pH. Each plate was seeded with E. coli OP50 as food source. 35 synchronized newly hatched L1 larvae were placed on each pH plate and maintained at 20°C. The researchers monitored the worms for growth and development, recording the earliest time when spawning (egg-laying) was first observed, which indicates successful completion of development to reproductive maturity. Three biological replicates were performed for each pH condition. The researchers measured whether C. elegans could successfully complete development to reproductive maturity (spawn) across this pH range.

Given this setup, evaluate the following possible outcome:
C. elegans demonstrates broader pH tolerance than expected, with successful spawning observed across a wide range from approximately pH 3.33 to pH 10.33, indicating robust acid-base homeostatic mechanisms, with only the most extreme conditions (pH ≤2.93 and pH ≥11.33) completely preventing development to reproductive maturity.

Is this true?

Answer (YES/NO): NO